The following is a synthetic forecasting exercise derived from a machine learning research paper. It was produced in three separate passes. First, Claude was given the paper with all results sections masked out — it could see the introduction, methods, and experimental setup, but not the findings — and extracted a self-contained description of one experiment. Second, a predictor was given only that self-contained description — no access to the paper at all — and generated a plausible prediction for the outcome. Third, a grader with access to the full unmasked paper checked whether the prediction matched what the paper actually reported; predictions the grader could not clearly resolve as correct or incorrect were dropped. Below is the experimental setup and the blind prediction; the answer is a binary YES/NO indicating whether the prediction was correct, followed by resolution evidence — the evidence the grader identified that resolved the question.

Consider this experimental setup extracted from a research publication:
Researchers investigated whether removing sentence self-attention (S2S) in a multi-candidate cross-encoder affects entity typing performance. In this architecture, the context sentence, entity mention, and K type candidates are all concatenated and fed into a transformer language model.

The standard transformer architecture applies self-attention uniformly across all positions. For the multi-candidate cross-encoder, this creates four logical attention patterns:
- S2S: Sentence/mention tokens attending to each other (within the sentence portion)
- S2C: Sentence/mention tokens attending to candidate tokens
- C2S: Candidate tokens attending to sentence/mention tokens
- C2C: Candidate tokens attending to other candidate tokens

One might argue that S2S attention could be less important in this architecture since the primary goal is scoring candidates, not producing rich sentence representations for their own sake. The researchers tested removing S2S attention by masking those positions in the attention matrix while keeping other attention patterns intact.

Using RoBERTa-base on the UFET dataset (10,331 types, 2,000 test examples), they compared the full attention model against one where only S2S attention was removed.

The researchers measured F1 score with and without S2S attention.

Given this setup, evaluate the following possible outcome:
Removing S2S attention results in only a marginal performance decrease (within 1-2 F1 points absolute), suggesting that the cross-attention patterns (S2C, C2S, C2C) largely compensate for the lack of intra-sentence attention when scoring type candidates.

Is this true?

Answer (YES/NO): YES